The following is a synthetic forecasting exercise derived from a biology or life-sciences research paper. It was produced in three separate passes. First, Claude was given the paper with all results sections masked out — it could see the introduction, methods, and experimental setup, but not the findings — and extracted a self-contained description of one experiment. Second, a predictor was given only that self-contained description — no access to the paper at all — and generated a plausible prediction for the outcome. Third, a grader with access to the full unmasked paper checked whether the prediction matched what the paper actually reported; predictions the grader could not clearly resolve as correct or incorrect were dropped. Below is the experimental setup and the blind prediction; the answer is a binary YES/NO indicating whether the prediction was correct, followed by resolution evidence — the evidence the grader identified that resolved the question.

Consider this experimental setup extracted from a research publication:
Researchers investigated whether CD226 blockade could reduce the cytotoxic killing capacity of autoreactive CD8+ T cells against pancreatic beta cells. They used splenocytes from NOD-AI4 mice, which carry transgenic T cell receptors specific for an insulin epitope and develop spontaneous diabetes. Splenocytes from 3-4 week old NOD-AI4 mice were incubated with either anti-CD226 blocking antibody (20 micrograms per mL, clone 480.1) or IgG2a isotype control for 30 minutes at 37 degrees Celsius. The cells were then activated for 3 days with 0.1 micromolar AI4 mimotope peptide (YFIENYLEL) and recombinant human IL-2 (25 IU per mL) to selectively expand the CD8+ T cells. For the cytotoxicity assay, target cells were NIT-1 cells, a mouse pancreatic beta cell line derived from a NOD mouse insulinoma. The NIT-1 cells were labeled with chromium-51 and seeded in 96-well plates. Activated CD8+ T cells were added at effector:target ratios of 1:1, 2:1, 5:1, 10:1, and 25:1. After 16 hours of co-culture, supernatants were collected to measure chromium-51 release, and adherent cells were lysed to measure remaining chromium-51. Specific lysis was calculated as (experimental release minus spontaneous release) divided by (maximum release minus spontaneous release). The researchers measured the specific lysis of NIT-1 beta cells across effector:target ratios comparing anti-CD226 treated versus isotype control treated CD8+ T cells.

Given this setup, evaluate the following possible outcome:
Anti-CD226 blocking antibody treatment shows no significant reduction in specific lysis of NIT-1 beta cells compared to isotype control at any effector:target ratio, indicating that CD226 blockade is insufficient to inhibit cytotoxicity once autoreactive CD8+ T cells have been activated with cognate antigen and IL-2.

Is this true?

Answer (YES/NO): NO